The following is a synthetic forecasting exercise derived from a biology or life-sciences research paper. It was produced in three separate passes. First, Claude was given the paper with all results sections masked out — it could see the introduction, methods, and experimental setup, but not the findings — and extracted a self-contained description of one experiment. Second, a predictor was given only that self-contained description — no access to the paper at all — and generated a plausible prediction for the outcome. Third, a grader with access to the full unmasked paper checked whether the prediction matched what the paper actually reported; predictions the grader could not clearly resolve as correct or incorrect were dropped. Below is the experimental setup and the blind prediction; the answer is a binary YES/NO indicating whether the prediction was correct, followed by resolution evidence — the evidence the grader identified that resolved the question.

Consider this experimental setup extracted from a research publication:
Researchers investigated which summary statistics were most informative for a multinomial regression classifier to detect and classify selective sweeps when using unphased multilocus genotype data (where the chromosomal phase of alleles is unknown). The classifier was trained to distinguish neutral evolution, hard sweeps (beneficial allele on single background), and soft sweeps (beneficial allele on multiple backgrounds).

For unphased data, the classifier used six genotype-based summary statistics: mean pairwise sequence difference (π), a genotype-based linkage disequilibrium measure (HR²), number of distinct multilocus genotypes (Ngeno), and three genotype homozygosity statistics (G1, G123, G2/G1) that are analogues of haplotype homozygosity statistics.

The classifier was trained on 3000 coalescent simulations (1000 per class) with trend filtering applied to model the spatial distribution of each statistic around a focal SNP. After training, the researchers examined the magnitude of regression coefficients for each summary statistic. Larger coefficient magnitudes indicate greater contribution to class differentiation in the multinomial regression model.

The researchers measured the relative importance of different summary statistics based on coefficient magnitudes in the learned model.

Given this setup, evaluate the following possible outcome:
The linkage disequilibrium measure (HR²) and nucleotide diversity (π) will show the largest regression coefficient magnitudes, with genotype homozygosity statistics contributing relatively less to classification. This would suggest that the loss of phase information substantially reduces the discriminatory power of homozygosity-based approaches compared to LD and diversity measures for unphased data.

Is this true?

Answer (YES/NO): NO